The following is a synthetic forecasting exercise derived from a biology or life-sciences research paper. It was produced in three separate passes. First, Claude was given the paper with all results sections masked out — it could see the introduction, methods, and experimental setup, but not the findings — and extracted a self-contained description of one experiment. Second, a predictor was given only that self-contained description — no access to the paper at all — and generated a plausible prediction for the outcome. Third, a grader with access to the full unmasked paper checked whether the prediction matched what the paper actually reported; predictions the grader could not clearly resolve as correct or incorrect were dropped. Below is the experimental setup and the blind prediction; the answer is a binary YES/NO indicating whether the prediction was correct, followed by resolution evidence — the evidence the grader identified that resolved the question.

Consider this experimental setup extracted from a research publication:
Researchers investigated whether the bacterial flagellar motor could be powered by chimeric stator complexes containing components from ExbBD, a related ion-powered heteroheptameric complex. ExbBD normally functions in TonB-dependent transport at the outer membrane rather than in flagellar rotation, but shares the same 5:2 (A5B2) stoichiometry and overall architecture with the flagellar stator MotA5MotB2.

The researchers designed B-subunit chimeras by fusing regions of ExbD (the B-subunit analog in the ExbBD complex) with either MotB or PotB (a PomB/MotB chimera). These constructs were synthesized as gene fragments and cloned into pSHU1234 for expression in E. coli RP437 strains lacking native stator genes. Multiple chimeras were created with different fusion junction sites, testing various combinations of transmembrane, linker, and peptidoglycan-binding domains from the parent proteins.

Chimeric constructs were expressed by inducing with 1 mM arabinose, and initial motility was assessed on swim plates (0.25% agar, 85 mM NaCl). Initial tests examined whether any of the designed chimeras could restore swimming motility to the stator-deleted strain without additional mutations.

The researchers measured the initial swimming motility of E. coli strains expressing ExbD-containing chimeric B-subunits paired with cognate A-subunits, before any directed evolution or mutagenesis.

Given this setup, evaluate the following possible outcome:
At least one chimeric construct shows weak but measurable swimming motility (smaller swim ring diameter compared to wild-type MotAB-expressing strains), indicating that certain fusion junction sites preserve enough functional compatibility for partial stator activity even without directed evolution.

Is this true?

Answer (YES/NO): NO